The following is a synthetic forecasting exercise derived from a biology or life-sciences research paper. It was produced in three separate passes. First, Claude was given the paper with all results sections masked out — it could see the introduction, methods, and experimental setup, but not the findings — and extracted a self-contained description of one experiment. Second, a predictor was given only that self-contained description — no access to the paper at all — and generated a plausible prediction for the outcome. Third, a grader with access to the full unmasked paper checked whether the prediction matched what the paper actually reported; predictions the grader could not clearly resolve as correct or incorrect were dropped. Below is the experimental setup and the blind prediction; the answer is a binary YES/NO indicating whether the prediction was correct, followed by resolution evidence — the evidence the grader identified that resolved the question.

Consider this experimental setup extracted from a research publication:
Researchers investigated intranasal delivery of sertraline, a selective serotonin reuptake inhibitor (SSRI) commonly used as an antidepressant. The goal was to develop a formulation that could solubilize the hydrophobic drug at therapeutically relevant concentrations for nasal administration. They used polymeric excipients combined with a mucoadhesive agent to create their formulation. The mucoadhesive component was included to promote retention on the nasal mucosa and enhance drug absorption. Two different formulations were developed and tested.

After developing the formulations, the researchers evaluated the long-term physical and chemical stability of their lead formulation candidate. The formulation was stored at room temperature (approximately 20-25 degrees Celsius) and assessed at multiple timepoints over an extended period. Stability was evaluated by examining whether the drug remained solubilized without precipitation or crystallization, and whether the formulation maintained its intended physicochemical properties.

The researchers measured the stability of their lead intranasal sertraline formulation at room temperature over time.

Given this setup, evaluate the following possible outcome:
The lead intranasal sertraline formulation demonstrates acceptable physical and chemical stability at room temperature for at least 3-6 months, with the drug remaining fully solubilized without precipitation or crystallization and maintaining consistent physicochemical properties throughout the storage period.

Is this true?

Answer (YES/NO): YES